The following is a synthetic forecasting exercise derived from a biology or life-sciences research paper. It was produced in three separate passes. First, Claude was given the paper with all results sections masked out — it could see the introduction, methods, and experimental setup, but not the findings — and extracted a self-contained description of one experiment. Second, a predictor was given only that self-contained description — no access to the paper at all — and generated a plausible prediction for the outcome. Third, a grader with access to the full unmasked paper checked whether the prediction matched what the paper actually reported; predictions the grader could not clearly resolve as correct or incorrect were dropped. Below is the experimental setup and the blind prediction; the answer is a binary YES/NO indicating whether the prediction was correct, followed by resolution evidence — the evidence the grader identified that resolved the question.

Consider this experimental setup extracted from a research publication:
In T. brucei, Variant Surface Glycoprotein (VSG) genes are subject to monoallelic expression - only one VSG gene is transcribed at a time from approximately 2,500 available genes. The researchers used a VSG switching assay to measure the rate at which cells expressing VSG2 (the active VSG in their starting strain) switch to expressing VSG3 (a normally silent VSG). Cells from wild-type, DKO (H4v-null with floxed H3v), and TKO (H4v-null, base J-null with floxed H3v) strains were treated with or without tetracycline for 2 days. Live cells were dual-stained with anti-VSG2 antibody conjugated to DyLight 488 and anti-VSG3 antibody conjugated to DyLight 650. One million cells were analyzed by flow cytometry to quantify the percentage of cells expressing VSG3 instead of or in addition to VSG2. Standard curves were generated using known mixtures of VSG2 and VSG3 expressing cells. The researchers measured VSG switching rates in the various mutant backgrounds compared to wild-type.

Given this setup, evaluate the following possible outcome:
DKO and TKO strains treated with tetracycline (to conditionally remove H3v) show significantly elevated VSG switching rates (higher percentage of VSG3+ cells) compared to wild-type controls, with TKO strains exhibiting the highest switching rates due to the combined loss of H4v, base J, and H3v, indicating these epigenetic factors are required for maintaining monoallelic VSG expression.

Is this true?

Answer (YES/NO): NO